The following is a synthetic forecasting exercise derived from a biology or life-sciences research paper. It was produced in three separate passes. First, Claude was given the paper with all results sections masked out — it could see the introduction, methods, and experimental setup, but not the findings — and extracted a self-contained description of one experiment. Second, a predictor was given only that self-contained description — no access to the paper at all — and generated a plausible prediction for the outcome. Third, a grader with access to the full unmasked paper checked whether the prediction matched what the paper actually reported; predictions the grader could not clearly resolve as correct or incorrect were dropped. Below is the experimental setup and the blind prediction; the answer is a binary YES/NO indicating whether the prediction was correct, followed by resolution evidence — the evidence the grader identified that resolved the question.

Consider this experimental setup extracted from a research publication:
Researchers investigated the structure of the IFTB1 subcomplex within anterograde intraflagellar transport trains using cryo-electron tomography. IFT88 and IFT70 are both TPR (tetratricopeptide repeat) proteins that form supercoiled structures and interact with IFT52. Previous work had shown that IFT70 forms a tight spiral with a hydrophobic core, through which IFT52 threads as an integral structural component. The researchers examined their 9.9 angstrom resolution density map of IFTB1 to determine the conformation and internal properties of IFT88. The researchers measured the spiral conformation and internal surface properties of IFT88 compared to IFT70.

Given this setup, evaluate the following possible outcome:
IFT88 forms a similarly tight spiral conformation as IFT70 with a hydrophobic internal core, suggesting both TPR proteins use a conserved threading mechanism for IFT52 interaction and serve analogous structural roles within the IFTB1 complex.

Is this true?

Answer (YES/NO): NO